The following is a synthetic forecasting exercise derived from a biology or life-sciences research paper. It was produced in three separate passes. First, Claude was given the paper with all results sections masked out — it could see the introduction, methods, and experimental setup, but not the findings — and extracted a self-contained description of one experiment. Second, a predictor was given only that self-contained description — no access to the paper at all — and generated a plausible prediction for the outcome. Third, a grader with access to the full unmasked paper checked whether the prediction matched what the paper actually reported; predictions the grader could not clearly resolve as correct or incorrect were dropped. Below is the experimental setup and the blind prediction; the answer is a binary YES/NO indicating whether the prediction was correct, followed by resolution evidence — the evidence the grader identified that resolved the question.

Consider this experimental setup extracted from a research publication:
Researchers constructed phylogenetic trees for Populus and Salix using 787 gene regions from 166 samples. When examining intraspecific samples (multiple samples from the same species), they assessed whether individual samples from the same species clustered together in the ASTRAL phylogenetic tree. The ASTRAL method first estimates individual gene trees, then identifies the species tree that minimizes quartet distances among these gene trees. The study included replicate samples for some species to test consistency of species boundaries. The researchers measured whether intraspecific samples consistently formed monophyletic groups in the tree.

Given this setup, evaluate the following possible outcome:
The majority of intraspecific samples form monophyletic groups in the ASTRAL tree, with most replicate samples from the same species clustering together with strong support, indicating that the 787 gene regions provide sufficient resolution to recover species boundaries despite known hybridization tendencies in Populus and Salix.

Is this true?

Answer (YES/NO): YES